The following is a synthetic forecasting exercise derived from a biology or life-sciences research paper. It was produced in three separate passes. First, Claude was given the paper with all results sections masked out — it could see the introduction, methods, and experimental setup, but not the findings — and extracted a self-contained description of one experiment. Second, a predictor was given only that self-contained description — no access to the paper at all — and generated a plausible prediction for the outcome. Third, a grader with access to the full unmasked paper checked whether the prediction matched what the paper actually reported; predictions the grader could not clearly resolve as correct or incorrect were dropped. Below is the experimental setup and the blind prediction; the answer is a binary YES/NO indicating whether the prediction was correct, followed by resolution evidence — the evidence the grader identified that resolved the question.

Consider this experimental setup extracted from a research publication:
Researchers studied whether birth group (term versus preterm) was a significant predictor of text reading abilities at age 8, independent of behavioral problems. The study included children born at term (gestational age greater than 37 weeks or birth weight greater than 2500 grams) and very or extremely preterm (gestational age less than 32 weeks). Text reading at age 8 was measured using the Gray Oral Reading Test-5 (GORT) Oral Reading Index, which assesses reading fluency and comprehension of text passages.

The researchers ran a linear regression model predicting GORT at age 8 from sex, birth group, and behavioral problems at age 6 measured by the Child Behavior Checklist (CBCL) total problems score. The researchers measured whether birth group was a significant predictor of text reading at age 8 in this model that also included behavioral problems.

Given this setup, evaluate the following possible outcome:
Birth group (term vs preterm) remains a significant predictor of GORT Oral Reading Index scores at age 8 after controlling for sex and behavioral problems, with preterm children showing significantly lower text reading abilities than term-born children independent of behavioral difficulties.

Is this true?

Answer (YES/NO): NO